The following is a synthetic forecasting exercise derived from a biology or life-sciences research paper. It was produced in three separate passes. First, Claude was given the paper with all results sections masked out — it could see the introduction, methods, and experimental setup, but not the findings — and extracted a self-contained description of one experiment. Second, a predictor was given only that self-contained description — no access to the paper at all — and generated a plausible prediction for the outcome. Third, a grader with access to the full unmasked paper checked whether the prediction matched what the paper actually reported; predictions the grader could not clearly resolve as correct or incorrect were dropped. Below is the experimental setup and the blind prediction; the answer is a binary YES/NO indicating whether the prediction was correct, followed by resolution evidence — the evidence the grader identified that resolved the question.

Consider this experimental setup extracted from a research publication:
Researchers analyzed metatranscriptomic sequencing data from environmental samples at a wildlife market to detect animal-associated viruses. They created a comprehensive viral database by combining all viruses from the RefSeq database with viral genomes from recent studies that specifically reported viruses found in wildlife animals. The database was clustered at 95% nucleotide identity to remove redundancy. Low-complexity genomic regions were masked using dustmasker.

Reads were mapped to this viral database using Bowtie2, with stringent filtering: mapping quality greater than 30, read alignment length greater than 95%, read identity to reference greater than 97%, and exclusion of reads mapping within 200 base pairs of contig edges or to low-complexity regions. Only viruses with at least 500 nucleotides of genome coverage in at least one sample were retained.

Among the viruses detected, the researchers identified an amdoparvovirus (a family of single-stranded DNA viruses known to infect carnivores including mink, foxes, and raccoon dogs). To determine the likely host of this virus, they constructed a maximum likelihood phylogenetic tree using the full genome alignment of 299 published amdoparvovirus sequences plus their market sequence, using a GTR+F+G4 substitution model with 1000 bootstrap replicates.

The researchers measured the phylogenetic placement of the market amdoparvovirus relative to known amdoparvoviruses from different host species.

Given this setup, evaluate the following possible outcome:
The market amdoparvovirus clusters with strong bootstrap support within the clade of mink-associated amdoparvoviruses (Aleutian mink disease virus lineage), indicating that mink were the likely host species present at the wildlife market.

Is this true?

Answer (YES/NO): NO